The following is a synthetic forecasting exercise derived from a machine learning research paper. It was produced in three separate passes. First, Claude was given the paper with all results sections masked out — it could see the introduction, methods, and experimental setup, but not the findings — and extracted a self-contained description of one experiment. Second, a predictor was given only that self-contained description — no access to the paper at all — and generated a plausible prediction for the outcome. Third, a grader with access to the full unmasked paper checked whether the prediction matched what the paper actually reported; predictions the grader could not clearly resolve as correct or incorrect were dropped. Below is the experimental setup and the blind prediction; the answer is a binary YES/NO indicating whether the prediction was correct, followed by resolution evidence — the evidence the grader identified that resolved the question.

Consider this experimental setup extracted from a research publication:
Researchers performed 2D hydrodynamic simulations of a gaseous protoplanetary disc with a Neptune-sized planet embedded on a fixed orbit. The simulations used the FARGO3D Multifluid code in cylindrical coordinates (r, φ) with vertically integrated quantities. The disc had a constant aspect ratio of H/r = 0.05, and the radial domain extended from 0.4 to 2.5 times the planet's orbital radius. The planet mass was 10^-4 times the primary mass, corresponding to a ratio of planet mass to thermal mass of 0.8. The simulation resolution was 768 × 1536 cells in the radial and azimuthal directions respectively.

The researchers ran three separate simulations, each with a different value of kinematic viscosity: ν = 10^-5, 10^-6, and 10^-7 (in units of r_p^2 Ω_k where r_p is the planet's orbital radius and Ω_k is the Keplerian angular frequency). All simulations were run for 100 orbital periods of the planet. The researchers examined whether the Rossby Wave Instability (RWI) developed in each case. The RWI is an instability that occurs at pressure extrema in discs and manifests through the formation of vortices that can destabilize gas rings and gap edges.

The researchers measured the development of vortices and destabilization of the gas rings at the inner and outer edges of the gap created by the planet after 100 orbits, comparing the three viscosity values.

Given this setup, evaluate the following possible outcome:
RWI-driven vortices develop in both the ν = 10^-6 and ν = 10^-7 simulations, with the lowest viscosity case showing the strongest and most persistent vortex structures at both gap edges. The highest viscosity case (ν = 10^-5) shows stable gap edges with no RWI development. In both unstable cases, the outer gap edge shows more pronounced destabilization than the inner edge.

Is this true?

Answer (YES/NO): NO